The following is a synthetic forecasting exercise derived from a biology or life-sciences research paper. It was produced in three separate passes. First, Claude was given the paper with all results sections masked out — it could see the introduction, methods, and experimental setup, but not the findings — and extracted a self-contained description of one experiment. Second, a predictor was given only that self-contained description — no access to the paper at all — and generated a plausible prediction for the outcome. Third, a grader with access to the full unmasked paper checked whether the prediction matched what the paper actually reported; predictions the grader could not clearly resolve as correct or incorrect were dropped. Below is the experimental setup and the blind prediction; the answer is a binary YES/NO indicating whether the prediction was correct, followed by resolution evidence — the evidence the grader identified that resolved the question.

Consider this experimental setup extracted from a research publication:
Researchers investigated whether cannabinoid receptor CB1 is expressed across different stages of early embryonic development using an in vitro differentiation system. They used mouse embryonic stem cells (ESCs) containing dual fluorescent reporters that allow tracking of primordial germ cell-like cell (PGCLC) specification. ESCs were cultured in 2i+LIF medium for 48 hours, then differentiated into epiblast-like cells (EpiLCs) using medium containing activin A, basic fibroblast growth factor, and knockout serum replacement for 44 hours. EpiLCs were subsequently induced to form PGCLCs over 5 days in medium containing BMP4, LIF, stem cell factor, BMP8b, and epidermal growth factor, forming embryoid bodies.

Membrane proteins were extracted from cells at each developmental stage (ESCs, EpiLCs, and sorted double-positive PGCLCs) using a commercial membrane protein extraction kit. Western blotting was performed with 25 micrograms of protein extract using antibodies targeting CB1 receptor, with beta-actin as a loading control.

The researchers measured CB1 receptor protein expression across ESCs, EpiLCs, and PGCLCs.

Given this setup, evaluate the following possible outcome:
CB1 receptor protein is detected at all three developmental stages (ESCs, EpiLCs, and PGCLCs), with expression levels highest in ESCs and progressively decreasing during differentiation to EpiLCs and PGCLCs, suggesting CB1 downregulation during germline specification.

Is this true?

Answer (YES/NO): NO